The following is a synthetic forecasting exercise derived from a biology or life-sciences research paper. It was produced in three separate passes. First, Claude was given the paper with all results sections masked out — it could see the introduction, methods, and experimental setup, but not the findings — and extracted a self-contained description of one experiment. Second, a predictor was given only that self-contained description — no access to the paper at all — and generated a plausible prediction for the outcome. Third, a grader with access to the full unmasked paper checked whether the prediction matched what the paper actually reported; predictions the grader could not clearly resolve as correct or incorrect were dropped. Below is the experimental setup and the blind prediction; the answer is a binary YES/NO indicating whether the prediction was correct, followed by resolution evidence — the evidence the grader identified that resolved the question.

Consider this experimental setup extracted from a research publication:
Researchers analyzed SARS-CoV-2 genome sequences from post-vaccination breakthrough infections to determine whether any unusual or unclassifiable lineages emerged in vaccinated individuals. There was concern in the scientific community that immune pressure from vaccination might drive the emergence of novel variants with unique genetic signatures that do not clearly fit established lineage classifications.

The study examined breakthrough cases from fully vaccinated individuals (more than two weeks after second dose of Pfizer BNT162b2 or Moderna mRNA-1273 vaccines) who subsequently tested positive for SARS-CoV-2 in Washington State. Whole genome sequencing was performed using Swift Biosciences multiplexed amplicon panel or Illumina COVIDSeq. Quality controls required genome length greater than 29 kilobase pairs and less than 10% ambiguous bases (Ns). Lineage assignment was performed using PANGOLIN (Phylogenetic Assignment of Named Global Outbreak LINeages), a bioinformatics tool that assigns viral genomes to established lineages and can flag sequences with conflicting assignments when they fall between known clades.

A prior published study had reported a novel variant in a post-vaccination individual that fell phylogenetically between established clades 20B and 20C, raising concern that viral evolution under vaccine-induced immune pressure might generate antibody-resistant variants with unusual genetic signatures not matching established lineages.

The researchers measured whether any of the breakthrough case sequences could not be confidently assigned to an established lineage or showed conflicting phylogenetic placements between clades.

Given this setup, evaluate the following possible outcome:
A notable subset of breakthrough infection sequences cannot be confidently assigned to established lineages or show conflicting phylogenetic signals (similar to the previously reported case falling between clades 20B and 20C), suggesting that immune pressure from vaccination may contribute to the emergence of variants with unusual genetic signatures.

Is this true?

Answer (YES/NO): NO